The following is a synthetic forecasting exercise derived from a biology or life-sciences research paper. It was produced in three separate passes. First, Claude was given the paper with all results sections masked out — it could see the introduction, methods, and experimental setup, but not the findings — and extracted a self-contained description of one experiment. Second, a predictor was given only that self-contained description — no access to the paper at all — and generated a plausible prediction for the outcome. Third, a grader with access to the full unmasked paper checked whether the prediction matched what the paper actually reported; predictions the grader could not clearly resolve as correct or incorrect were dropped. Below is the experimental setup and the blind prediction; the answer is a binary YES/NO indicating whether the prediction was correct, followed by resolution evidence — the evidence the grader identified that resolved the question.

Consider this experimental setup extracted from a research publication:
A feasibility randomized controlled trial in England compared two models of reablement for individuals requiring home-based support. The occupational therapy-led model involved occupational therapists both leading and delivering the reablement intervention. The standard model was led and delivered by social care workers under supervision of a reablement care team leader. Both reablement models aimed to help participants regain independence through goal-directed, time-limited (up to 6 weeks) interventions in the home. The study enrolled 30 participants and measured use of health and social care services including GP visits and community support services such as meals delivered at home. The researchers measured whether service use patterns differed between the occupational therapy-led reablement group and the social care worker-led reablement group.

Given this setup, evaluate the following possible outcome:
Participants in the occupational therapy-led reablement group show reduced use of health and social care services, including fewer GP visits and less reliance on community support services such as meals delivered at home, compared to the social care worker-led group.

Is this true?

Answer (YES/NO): YES